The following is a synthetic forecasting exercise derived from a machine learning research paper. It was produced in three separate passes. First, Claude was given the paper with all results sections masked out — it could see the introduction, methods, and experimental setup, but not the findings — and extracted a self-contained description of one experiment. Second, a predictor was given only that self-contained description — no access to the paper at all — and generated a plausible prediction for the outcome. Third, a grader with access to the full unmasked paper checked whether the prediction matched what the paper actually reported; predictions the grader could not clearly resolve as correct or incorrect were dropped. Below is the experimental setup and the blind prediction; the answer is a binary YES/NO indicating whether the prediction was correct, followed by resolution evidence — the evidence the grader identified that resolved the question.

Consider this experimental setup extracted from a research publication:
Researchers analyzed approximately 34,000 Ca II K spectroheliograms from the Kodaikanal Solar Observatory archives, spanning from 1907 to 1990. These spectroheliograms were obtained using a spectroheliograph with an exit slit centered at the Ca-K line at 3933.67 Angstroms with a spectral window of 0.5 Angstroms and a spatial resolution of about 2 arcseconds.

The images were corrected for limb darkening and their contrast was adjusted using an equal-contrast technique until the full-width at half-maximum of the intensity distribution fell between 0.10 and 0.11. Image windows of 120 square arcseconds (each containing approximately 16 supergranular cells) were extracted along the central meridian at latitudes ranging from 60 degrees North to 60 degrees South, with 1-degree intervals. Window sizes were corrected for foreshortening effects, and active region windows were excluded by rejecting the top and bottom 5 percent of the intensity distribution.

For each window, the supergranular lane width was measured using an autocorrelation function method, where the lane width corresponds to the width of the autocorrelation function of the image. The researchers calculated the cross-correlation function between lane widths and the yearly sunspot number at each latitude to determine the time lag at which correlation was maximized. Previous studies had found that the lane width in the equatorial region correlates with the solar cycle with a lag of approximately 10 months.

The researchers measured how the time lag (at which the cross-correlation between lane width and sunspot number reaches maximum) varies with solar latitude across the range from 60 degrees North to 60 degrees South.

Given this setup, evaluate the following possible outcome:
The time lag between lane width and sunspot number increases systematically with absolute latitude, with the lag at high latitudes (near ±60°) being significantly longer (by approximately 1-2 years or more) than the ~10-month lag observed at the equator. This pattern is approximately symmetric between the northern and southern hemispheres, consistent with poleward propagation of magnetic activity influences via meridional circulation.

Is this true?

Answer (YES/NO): NO